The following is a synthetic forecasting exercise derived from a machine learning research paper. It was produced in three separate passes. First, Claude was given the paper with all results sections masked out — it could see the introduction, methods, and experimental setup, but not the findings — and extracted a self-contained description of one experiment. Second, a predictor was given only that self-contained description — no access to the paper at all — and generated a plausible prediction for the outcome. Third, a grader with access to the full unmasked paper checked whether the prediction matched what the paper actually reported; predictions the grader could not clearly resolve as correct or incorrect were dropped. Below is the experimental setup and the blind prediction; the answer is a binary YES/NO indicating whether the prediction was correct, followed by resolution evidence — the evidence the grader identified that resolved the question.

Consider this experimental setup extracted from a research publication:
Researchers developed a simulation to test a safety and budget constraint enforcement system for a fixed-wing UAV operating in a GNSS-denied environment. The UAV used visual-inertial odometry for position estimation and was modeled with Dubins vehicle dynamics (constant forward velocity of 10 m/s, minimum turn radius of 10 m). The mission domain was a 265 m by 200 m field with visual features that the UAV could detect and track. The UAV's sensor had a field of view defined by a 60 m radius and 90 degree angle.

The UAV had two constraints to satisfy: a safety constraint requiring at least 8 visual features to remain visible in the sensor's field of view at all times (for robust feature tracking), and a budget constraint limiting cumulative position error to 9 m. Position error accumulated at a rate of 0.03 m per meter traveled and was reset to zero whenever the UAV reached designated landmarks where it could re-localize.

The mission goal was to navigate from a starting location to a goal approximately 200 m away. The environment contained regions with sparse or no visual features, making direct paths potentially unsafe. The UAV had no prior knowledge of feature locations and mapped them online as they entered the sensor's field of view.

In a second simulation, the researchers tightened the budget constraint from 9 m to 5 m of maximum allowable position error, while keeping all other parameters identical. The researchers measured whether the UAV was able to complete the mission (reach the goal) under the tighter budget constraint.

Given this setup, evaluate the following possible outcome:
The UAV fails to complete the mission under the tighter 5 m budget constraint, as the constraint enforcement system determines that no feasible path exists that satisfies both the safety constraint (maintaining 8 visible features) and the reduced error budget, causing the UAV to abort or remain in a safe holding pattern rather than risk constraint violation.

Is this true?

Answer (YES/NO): YES